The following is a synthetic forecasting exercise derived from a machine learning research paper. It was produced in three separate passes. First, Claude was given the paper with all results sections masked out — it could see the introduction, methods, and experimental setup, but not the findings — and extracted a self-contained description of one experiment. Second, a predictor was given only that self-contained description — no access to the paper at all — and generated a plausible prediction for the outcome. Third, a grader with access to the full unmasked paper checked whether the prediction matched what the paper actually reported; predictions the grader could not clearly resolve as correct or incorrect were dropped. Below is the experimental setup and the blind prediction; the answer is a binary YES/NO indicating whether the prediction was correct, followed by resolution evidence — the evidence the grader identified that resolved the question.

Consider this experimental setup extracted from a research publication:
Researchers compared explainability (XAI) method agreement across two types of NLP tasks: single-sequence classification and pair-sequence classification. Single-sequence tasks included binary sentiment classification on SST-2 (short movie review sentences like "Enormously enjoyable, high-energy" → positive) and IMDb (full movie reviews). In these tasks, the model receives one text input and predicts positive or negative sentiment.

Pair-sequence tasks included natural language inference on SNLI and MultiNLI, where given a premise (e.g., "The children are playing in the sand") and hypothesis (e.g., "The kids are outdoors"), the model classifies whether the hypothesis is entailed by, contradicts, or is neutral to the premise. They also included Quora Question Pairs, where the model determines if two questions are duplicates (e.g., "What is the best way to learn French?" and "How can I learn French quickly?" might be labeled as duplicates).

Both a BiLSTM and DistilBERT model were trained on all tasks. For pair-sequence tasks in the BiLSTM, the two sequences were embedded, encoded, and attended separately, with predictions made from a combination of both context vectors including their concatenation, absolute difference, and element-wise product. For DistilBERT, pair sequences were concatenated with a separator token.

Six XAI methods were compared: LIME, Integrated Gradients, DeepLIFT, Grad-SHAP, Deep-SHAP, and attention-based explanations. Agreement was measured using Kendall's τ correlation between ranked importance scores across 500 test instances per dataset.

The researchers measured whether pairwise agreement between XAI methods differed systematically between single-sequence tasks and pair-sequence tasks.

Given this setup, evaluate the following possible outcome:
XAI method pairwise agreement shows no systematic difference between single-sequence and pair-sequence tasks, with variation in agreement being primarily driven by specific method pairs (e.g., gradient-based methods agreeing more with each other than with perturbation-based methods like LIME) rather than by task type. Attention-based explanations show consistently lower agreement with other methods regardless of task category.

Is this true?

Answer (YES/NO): NO